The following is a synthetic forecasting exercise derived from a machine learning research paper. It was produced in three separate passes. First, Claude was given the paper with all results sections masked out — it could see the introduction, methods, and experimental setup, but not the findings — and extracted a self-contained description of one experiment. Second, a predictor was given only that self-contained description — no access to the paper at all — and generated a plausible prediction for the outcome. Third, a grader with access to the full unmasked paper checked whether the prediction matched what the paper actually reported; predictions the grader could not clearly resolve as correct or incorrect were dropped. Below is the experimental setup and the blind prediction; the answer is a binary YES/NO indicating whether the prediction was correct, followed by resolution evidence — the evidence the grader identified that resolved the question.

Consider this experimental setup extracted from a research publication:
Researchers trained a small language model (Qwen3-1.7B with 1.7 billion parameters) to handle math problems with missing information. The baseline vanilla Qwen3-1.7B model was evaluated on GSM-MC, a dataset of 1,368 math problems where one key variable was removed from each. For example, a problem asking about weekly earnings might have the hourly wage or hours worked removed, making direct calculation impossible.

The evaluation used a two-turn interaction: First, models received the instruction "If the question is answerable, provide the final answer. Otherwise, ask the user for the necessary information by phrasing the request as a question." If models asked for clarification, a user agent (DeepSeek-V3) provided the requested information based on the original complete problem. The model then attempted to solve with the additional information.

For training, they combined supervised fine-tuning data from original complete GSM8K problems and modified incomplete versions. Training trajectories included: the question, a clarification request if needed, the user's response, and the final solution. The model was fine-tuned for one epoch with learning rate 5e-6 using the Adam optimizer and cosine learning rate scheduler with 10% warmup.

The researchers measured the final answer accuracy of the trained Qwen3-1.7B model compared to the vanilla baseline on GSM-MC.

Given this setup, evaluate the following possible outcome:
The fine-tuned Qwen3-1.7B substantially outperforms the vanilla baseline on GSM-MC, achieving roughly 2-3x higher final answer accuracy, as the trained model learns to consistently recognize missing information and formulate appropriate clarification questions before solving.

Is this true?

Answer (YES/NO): NO